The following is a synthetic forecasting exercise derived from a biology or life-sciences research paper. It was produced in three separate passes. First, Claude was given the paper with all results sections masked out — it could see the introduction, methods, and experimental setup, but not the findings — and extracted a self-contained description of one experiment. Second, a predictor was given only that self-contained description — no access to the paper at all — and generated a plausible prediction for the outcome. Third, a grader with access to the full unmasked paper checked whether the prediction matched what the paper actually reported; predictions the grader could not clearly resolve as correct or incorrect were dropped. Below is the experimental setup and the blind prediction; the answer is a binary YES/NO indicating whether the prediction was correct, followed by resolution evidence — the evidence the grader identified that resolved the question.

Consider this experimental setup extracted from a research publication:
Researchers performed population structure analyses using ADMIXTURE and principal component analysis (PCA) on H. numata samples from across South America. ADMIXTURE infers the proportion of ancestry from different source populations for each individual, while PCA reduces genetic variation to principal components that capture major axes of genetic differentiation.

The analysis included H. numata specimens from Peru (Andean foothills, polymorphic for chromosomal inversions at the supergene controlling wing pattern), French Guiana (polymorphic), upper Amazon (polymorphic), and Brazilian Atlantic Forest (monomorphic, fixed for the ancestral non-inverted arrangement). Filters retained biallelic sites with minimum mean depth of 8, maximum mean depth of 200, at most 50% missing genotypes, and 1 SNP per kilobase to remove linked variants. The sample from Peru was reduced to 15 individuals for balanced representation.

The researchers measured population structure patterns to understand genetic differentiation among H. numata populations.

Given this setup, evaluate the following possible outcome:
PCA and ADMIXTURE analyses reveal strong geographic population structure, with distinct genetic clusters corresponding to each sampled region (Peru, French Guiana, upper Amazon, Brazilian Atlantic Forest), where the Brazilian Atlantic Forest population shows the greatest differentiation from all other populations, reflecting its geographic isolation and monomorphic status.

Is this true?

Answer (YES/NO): NO